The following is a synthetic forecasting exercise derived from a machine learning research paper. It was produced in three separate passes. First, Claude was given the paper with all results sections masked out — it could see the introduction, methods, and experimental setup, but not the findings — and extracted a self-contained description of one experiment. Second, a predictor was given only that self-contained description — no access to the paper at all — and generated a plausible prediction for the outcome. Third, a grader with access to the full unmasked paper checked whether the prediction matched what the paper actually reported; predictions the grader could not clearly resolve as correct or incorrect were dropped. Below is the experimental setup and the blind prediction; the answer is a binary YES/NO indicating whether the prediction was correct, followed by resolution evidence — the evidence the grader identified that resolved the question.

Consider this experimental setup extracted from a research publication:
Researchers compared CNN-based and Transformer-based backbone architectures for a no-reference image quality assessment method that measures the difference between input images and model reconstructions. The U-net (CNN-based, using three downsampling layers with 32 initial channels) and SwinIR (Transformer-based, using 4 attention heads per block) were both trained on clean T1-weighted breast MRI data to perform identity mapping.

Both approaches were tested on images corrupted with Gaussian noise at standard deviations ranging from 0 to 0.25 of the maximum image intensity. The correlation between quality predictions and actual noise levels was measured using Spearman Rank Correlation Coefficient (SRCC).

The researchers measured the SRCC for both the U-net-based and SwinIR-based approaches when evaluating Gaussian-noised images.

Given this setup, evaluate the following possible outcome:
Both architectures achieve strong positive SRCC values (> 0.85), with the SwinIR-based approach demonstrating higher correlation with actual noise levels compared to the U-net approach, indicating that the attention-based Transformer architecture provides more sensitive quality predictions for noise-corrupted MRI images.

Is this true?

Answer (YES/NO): NO